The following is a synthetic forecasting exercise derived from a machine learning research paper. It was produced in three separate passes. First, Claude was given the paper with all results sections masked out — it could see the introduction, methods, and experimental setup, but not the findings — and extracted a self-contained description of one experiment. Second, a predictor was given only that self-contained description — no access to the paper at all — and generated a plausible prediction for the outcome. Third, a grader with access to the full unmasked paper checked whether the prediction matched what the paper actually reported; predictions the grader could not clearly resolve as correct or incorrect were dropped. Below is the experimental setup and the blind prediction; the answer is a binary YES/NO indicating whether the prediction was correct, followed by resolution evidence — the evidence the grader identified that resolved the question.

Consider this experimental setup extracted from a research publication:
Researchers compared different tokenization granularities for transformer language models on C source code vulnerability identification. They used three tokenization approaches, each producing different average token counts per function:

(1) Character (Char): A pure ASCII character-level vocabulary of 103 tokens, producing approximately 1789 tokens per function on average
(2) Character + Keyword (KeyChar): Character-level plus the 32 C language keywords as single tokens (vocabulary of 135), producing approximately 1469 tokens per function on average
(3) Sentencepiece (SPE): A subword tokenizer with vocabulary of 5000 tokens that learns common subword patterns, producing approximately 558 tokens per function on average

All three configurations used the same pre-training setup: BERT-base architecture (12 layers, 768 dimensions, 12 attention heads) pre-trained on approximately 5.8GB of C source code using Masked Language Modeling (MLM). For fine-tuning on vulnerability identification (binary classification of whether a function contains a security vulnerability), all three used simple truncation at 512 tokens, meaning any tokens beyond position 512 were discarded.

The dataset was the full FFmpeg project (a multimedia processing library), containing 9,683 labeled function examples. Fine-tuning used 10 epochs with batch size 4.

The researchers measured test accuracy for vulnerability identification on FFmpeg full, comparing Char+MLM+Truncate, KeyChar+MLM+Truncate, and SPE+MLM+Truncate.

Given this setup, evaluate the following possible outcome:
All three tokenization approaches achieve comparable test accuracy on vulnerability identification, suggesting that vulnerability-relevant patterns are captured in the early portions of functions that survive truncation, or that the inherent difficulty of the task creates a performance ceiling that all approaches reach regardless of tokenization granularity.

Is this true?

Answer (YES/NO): NO